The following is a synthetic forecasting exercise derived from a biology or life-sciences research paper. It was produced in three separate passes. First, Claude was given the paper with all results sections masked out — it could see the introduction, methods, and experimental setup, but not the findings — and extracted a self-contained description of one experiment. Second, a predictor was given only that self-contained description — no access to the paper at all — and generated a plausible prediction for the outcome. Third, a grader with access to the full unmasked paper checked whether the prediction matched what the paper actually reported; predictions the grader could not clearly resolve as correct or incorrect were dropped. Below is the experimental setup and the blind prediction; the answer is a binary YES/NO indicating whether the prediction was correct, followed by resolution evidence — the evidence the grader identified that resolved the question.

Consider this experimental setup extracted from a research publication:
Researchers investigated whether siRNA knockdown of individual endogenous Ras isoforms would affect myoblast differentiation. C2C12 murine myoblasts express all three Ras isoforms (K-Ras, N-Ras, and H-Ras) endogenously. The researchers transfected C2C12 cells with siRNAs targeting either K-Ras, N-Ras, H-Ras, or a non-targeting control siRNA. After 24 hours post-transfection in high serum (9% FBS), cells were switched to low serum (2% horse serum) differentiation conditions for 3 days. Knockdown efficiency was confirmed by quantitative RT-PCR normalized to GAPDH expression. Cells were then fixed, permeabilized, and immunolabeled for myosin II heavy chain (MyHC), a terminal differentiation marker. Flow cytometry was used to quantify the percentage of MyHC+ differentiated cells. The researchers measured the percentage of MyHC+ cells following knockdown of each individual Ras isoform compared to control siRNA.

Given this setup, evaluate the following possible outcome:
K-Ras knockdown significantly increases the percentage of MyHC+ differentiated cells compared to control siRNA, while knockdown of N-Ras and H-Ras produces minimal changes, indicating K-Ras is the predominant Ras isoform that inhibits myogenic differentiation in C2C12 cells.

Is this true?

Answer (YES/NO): NO